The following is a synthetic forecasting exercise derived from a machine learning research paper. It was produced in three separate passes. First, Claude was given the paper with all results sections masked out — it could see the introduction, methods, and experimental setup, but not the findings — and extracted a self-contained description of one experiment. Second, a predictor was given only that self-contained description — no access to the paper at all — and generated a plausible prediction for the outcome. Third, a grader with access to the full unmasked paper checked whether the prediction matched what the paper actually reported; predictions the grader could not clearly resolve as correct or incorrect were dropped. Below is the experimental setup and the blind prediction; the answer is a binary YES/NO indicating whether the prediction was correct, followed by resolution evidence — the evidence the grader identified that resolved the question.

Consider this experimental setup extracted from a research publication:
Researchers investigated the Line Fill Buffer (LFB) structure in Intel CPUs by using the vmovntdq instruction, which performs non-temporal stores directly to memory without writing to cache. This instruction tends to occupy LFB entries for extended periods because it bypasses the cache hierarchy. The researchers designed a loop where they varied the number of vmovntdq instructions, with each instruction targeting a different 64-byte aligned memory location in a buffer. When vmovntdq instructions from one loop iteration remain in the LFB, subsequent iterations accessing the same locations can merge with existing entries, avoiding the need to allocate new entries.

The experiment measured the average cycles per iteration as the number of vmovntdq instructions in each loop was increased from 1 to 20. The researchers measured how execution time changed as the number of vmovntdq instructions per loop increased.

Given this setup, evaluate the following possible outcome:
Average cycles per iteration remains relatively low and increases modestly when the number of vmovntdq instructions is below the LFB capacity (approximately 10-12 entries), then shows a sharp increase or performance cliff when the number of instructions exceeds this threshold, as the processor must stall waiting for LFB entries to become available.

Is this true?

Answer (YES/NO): YES